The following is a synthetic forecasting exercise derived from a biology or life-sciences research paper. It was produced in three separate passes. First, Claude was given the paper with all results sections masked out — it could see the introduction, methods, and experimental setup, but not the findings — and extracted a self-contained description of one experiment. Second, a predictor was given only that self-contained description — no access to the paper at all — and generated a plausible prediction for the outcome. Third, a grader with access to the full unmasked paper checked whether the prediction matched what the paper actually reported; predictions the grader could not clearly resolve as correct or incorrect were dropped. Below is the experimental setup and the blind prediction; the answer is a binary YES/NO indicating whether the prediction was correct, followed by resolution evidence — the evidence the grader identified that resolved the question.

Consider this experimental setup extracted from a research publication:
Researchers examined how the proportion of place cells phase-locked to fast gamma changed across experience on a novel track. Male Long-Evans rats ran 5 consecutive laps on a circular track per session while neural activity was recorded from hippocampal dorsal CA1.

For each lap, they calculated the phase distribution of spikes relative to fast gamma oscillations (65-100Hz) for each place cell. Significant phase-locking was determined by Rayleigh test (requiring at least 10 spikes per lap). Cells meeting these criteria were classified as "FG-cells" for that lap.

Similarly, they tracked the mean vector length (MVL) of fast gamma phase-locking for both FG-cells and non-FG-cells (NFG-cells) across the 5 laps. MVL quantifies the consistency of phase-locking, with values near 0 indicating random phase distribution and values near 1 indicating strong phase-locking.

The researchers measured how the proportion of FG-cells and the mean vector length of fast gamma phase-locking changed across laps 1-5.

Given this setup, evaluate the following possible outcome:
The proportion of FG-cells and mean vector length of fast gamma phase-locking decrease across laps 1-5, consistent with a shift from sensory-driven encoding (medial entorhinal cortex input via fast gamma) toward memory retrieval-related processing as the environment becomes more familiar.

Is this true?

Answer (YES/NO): NO